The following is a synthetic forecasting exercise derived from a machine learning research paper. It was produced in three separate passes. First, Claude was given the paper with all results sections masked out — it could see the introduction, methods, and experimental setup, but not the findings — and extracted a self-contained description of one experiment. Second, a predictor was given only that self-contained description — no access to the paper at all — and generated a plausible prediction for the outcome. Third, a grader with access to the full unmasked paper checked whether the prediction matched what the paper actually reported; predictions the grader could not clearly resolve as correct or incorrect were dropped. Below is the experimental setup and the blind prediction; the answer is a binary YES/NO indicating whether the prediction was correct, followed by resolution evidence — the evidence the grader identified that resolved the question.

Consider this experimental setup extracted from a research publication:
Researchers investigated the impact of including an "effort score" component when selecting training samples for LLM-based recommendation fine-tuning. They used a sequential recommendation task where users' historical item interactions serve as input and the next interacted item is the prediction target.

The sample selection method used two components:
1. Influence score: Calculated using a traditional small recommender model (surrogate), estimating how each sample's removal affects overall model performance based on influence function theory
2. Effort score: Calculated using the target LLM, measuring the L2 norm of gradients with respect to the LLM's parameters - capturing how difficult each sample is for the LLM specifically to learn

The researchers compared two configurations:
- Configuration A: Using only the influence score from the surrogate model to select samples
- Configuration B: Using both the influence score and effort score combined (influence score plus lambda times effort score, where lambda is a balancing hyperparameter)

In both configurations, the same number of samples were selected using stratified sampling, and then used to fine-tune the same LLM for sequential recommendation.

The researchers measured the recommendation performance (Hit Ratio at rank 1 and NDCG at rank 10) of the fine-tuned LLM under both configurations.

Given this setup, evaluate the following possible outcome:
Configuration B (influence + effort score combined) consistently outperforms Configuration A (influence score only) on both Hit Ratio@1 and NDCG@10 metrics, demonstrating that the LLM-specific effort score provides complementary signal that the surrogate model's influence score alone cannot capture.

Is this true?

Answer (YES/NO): YES